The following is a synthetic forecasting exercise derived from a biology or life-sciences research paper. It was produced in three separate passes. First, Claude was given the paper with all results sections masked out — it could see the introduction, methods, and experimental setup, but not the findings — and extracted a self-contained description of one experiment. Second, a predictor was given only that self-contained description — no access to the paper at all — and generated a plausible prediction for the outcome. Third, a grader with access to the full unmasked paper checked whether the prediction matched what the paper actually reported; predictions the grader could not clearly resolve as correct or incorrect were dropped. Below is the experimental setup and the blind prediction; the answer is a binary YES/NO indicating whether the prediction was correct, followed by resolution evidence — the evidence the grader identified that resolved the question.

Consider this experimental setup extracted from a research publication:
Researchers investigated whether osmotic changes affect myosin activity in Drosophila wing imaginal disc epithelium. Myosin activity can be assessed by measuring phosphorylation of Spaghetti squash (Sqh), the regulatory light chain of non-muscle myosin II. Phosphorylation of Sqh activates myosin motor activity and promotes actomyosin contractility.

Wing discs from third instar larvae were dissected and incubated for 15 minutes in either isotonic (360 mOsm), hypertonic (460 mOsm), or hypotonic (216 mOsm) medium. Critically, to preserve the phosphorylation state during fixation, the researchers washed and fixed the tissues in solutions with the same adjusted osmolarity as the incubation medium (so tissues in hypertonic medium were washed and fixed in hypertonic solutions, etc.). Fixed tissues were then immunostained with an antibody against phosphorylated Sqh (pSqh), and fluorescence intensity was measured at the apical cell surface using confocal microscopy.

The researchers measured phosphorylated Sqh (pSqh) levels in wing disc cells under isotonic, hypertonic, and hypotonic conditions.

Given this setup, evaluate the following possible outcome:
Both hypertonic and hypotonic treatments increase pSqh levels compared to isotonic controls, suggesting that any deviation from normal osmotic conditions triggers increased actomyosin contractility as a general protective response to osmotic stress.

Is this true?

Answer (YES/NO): NO